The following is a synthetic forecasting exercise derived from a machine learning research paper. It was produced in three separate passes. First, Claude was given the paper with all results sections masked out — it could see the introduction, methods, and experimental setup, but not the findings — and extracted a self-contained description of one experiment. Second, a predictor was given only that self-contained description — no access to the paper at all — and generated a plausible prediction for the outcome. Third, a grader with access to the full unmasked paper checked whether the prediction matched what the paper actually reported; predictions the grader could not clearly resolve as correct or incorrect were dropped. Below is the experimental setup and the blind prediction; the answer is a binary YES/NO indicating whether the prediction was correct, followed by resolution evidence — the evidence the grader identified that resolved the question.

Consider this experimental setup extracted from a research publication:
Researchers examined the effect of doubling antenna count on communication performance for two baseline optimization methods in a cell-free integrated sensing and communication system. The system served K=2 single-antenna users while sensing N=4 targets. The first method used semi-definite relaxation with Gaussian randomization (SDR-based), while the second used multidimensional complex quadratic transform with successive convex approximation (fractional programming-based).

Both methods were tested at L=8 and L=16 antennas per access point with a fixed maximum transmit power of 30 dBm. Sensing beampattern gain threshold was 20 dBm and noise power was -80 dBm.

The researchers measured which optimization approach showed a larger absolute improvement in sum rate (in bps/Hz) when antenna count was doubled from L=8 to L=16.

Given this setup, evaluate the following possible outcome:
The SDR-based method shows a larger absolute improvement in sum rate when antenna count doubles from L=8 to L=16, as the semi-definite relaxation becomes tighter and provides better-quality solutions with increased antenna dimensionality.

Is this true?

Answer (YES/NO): YES